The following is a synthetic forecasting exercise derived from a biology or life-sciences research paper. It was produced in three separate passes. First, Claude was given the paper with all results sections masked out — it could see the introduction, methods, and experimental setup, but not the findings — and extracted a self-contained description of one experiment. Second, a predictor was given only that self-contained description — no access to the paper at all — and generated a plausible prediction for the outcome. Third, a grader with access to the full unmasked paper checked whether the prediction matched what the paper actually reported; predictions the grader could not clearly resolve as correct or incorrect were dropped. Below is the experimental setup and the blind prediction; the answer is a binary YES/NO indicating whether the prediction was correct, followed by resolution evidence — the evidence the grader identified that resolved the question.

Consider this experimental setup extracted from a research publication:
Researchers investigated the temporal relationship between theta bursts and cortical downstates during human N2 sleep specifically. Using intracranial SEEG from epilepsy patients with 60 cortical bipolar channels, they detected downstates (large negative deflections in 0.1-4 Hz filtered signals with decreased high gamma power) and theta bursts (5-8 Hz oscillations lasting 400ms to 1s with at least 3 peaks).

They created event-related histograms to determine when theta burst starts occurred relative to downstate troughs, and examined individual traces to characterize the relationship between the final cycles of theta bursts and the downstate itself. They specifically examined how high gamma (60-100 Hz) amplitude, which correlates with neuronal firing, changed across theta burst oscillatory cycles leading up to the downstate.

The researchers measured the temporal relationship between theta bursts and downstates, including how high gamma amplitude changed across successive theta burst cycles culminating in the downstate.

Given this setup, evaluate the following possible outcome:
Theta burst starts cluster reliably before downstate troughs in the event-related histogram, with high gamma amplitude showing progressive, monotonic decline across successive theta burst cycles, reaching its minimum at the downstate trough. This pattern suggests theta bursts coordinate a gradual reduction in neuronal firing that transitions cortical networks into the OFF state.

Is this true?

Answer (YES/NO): NO